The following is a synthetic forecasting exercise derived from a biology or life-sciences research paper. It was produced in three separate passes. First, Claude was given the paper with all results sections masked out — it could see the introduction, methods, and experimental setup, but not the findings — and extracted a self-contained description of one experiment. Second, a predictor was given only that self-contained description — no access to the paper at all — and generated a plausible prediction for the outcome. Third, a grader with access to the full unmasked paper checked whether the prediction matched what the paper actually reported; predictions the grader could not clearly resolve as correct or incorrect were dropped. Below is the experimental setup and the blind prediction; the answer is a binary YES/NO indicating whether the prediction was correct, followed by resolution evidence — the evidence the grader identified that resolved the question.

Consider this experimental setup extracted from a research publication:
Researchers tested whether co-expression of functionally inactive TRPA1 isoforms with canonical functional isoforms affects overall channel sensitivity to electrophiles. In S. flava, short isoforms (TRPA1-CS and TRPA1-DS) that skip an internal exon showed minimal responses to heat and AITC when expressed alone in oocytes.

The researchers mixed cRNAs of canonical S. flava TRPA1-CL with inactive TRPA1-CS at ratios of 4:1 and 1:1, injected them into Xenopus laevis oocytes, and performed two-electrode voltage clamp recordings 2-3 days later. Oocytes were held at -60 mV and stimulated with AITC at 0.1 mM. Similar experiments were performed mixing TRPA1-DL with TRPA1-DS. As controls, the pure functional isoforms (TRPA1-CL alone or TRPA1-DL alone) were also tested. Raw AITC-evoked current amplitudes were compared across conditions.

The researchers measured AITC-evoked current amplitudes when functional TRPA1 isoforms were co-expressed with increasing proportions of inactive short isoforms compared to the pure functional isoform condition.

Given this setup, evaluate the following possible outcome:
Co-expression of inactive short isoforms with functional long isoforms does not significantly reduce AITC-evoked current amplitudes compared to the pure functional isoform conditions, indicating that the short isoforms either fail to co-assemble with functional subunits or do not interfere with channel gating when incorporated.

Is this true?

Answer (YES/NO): NO